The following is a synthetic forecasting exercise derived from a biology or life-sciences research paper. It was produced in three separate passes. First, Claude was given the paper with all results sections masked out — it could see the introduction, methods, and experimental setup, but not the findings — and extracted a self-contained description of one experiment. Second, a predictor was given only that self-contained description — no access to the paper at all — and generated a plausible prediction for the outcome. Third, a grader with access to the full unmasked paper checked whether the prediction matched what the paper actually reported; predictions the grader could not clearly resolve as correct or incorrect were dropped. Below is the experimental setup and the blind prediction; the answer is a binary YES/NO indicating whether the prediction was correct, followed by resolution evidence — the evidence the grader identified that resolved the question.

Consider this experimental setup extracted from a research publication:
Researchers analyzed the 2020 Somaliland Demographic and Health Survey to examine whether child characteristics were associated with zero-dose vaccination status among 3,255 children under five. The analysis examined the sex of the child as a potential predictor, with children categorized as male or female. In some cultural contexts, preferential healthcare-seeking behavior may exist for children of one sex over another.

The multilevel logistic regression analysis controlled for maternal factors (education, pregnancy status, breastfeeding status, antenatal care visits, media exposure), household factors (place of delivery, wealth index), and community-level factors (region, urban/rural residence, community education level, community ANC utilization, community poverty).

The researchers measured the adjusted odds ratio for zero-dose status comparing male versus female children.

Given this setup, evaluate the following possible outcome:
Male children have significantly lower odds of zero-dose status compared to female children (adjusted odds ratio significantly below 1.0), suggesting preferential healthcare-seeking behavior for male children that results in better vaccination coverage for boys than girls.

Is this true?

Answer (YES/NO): NO